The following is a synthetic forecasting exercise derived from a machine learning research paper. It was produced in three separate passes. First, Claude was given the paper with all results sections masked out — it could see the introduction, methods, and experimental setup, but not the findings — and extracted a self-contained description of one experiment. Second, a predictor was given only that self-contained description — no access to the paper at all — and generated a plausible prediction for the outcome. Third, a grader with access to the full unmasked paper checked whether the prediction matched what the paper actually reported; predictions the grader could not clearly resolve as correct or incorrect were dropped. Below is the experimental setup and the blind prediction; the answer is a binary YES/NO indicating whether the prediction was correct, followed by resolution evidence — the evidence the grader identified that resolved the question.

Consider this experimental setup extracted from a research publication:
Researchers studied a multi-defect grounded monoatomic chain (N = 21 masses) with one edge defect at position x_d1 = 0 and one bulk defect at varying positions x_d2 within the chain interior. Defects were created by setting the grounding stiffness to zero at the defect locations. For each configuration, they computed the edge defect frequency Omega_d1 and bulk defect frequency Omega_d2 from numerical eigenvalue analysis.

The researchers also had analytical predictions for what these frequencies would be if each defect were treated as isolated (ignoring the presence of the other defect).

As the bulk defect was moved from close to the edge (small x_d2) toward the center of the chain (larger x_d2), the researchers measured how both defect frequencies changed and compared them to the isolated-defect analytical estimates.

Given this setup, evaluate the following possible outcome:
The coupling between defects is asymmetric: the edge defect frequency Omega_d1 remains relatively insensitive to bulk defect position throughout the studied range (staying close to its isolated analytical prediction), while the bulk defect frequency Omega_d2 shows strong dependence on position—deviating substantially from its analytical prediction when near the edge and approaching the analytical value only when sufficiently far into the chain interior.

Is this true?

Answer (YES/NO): NO